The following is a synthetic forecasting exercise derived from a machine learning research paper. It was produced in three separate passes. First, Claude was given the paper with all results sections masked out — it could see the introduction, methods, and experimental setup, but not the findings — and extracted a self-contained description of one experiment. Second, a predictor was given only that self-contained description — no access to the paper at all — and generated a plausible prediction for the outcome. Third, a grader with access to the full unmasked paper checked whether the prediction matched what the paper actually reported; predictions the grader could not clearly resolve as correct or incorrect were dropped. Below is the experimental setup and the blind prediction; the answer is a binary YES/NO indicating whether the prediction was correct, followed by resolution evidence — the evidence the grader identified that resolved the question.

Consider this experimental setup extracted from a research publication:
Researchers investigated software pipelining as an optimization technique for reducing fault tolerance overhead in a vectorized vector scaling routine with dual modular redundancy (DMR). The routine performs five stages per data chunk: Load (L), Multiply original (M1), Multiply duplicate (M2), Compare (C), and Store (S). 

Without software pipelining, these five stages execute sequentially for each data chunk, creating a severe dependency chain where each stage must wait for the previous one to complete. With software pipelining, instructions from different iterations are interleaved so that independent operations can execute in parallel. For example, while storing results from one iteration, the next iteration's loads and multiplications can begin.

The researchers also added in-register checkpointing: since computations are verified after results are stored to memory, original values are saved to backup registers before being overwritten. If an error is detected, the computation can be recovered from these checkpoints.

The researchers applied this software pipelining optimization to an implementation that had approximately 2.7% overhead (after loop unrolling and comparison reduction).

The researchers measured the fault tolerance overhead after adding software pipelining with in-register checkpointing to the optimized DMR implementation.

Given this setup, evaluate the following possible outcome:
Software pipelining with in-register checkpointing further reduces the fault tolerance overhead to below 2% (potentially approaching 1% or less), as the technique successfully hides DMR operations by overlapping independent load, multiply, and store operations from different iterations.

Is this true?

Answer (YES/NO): YES